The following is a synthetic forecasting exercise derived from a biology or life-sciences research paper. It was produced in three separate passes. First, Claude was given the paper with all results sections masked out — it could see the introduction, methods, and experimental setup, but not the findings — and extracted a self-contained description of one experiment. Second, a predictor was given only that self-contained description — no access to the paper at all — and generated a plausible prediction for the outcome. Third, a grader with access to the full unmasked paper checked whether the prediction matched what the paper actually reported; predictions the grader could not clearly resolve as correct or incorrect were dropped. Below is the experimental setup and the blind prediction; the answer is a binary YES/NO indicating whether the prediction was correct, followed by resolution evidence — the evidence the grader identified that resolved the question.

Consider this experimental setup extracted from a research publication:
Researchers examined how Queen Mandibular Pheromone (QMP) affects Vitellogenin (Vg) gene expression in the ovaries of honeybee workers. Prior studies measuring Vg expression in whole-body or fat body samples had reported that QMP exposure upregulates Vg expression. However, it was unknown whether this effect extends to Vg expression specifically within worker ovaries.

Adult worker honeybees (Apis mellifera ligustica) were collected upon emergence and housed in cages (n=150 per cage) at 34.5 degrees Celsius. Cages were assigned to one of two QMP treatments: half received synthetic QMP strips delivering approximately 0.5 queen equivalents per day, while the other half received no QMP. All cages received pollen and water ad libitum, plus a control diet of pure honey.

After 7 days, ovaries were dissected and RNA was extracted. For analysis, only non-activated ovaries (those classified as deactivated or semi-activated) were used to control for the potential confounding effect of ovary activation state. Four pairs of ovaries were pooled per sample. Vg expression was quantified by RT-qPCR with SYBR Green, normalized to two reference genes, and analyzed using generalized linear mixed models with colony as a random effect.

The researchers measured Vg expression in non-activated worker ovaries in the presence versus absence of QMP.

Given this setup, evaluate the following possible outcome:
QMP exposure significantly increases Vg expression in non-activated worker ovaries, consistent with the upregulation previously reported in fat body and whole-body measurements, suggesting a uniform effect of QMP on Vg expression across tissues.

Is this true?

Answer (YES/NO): YES